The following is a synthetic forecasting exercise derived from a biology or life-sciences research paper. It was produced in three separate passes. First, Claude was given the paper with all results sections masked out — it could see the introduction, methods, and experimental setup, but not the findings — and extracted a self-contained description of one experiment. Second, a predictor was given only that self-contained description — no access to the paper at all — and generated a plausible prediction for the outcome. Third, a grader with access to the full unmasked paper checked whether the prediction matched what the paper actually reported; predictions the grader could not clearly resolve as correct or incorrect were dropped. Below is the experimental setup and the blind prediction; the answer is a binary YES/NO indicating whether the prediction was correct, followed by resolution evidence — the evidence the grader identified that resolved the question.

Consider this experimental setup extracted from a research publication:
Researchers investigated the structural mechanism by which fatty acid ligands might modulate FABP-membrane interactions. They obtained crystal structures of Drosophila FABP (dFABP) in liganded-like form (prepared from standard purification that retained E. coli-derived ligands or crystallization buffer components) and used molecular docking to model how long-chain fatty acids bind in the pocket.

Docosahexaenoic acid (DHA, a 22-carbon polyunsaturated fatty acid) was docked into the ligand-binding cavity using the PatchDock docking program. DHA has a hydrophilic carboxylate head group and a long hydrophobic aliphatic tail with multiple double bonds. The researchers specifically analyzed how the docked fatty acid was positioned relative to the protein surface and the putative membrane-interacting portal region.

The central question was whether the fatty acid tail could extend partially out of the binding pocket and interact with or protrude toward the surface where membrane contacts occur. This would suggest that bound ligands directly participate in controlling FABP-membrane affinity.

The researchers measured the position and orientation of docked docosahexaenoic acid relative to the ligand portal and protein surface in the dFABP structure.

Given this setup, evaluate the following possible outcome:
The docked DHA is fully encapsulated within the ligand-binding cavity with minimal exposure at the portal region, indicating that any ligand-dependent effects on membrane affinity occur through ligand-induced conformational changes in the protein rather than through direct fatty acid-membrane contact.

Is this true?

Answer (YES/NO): NO